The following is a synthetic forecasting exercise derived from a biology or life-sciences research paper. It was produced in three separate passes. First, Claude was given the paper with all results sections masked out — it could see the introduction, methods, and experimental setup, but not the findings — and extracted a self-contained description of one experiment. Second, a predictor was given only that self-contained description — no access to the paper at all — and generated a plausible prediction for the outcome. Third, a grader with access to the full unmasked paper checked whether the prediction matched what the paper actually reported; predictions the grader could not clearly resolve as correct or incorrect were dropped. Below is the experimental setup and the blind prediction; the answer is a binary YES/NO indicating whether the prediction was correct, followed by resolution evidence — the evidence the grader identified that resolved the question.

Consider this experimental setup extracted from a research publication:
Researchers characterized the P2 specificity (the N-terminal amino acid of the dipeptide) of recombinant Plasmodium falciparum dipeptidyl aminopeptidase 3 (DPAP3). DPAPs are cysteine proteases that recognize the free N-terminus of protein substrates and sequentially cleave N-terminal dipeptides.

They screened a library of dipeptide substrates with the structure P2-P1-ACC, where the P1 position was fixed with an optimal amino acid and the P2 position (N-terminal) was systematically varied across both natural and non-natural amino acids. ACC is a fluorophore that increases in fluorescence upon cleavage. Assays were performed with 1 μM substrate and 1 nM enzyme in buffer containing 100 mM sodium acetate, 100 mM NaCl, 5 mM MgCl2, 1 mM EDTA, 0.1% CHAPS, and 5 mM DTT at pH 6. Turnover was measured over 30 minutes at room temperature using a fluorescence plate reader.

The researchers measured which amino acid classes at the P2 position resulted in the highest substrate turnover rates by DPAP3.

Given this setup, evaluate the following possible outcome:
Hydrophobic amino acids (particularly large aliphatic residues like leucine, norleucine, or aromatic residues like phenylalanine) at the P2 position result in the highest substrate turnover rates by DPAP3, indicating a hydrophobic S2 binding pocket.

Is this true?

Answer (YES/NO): NO